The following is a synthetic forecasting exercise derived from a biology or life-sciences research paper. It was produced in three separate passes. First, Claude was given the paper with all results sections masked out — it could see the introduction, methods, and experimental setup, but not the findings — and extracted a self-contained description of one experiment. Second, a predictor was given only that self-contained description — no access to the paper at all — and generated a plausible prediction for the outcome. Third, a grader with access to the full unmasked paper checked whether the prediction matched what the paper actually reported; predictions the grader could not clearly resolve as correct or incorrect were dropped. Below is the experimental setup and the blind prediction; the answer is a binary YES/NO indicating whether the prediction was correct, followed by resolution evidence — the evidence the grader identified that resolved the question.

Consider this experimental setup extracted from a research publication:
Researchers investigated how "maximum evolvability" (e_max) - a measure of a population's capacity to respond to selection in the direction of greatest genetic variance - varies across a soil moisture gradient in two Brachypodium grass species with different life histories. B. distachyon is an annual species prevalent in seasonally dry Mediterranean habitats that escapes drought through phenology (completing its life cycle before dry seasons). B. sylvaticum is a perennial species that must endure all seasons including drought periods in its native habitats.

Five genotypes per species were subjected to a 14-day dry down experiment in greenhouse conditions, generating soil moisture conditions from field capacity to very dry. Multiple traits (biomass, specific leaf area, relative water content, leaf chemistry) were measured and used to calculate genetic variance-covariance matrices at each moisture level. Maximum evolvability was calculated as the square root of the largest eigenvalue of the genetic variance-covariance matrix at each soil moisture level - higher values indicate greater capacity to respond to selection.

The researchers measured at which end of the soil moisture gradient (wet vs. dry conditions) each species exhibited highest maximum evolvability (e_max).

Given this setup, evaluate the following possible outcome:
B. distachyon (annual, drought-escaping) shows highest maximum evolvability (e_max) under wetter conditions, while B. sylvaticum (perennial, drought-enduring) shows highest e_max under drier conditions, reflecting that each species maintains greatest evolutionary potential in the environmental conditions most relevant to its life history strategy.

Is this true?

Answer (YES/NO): NO